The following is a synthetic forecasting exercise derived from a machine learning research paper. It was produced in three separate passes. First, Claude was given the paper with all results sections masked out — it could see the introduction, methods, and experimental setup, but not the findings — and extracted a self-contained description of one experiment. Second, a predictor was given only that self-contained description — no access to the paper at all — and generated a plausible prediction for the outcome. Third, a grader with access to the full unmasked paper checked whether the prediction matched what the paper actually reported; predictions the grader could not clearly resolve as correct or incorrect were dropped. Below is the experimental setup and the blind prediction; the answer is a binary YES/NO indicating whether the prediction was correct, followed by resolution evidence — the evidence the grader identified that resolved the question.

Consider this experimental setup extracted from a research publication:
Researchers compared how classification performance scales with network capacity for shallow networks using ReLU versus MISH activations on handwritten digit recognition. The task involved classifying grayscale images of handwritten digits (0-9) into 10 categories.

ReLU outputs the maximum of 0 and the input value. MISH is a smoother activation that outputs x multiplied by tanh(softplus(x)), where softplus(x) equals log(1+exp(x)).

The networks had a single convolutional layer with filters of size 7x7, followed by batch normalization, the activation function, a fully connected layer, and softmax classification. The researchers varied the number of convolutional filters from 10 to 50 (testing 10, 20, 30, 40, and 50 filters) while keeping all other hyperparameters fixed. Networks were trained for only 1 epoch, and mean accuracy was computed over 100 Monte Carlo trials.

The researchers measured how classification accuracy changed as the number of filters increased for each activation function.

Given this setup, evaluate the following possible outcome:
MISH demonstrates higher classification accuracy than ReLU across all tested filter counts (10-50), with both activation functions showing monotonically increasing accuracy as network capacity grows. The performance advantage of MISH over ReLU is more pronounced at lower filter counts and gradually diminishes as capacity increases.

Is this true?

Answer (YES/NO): NO